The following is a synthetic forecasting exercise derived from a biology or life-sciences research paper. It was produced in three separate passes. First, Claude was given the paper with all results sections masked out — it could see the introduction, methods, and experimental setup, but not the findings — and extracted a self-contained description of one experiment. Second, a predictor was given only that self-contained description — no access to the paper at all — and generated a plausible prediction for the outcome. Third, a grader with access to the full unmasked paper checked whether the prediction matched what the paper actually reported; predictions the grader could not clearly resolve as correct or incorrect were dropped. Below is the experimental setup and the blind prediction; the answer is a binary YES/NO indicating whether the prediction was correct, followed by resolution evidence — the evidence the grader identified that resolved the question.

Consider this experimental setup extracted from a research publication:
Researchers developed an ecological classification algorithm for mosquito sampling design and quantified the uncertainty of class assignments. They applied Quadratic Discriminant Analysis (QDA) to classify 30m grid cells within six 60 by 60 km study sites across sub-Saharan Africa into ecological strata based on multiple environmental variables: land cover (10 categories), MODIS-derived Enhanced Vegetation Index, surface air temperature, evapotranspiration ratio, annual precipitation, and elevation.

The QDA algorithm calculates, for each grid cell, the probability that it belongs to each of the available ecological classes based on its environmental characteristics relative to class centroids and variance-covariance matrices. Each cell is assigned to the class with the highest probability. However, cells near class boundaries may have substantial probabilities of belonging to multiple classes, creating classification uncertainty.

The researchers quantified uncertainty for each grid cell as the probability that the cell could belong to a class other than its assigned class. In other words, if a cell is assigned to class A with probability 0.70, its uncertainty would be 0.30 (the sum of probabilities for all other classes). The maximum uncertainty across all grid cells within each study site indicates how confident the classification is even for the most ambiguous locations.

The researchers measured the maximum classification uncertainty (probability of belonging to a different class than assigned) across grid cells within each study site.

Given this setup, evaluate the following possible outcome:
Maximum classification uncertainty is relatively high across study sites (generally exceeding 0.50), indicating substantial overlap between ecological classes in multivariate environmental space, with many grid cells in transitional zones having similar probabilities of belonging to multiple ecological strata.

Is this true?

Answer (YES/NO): NO